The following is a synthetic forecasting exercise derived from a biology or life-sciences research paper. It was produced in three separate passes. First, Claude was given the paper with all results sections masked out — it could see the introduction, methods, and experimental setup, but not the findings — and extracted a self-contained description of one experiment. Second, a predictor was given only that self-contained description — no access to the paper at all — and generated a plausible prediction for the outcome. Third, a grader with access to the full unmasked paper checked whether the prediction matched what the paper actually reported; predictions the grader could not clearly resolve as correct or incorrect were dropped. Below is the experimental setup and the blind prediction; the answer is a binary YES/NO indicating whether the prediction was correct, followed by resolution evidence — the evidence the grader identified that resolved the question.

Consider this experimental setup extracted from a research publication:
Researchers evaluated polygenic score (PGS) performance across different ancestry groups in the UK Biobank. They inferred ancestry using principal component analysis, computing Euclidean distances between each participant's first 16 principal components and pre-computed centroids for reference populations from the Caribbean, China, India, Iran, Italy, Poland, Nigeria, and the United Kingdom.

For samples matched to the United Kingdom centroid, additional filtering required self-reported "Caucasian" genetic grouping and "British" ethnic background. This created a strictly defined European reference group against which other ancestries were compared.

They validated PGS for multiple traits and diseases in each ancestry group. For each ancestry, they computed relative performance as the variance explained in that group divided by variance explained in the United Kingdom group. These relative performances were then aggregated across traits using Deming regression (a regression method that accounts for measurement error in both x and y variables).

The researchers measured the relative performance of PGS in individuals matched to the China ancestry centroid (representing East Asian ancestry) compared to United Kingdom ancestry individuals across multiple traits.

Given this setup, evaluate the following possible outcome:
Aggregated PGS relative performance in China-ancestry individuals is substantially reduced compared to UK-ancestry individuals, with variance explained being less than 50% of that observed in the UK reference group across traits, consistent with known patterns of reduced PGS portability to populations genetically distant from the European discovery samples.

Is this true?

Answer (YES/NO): NO